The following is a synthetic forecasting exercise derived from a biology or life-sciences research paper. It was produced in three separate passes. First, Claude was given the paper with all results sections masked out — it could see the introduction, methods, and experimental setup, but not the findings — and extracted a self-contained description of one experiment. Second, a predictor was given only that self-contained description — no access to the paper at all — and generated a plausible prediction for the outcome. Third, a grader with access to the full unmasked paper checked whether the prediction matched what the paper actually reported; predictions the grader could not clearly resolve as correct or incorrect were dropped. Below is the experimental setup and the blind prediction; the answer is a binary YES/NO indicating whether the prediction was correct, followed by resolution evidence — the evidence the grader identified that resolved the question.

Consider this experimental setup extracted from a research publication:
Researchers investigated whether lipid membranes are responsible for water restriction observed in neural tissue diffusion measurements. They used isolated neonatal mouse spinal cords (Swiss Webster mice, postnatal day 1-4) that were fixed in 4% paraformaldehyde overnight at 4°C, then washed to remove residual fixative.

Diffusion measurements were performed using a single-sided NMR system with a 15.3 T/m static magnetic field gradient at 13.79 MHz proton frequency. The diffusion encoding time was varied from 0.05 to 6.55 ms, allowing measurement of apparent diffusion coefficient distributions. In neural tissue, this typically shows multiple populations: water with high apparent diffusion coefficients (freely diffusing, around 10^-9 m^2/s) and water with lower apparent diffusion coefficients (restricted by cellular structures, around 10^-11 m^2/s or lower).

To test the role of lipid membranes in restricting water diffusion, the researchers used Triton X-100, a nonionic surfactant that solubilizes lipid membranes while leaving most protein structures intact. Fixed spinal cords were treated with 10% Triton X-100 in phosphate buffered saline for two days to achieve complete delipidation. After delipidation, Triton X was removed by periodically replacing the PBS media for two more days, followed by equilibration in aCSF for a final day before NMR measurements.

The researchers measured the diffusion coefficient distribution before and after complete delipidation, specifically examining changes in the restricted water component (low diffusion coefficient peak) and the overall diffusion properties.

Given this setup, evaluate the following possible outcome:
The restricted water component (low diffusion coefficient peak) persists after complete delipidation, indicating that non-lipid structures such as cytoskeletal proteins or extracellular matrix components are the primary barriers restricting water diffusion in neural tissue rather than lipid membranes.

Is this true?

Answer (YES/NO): NO